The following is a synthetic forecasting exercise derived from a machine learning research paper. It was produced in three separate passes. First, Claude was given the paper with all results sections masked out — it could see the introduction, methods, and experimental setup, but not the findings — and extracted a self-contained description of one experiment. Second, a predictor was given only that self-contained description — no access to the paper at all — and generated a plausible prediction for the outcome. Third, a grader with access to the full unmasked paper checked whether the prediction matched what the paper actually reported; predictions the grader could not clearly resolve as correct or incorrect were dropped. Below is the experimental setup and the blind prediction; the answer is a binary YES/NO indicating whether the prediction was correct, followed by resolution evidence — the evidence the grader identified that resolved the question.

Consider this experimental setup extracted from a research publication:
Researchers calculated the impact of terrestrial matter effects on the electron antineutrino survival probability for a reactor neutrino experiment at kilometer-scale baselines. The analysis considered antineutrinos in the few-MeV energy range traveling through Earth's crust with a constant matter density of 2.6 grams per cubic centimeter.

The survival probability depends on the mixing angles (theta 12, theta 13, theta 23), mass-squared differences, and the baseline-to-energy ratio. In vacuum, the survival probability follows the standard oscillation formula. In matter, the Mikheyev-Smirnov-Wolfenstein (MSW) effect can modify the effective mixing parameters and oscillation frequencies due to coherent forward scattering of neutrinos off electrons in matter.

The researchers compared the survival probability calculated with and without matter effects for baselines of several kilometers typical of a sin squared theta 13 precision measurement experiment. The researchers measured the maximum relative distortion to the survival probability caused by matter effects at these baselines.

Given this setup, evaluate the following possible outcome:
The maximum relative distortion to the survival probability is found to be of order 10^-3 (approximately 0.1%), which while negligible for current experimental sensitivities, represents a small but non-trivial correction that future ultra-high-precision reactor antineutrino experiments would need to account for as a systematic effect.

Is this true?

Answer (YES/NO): NO